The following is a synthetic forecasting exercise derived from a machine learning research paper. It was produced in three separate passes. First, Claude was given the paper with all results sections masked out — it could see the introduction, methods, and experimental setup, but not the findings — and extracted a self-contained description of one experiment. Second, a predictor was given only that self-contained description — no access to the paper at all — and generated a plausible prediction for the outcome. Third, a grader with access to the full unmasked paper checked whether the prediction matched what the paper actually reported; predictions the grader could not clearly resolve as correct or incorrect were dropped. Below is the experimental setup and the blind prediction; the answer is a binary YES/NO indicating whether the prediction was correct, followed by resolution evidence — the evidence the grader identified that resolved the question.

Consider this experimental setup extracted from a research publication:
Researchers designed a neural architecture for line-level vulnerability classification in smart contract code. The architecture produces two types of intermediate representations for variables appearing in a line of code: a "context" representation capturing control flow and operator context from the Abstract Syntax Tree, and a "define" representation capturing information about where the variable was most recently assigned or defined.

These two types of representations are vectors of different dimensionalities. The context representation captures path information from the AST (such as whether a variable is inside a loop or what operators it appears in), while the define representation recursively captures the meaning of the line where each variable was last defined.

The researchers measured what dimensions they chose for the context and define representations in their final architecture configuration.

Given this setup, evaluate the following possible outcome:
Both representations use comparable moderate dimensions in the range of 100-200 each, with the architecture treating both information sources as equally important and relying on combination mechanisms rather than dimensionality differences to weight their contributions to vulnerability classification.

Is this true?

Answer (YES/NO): NO